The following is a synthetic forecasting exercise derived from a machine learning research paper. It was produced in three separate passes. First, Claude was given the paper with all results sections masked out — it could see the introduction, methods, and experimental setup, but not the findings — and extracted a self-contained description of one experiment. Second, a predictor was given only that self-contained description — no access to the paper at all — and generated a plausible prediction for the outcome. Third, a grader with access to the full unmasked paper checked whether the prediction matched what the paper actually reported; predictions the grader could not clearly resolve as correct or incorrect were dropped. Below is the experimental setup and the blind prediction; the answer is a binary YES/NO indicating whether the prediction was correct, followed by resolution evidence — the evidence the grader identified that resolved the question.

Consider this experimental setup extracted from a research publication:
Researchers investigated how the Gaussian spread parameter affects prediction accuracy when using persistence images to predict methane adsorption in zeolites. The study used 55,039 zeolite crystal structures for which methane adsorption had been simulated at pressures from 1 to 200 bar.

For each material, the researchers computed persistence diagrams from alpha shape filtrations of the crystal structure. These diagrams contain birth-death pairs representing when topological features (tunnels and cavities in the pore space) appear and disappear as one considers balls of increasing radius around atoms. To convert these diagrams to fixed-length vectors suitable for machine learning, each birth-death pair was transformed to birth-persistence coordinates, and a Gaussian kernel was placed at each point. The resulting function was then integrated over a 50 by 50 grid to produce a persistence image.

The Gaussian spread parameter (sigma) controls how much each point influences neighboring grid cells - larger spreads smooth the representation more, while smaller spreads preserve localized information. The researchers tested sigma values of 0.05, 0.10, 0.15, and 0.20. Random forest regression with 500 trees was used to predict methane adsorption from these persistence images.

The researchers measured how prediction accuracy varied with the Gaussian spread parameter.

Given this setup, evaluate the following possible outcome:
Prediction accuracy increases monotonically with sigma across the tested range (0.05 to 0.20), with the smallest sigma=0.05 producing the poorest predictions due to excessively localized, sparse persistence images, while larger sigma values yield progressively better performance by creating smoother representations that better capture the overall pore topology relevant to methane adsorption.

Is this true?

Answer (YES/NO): NO